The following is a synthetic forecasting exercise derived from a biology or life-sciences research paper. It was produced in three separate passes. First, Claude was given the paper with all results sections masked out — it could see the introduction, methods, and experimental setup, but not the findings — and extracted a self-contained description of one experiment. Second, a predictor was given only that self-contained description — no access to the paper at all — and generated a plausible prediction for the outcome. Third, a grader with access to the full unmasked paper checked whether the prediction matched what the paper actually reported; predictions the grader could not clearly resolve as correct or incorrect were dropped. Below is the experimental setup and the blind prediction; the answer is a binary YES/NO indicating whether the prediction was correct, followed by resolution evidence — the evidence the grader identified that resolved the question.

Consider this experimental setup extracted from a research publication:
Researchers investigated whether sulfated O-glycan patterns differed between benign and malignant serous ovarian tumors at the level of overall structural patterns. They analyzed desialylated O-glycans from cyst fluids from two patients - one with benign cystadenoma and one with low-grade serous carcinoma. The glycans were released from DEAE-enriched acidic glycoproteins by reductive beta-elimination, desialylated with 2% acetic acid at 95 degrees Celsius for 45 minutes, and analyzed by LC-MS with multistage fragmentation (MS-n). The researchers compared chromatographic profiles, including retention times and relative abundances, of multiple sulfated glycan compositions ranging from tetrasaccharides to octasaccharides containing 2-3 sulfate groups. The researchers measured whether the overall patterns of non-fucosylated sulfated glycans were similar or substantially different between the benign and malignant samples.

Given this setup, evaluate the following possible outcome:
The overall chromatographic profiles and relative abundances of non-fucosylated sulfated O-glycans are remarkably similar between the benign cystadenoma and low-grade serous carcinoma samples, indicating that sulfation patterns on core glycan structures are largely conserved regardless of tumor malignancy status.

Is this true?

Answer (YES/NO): YES